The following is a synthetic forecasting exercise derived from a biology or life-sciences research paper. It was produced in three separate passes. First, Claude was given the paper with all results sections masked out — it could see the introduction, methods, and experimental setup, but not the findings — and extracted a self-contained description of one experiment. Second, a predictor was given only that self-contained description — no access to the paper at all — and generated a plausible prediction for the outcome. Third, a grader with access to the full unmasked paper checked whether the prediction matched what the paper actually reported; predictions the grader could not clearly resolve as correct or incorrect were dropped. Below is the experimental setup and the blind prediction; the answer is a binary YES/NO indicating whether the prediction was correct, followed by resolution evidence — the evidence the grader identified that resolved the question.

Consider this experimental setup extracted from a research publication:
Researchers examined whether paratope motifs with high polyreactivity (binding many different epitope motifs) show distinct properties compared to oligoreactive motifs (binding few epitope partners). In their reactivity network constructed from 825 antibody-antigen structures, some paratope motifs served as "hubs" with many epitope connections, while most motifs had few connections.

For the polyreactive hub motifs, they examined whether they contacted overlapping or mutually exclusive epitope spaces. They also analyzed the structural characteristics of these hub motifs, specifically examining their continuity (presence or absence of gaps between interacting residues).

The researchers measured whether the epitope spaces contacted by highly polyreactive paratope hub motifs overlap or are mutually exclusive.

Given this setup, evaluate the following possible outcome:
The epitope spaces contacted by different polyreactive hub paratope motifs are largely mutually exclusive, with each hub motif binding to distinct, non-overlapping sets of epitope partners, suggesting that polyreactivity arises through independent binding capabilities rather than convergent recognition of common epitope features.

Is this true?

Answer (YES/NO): YES